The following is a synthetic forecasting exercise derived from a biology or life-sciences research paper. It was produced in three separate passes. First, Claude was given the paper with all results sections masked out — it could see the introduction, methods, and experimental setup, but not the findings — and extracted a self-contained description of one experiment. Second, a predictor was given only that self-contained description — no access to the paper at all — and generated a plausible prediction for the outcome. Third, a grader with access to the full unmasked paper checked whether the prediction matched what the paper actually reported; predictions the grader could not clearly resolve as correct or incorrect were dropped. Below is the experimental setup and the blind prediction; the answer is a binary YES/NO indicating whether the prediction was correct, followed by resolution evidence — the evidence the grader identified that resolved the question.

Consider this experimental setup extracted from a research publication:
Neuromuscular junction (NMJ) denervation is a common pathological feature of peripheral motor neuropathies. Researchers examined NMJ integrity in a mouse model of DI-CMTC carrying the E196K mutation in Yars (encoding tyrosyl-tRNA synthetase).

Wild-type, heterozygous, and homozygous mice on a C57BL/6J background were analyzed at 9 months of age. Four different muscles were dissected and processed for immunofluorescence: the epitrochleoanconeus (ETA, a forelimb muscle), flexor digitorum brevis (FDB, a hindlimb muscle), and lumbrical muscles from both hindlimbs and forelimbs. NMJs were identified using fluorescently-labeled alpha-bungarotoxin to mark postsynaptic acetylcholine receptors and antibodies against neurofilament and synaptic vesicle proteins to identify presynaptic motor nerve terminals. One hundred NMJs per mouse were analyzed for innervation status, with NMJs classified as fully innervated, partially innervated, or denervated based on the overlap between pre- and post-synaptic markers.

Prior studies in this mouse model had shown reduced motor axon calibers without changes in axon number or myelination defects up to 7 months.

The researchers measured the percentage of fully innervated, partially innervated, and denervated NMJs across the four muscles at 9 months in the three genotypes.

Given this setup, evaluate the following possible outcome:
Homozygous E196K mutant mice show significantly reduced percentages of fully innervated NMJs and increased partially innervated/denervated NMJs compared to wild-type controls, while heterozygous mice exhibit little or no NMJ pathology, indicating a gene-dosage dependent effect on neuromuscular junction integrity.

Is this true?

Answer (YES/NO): NO